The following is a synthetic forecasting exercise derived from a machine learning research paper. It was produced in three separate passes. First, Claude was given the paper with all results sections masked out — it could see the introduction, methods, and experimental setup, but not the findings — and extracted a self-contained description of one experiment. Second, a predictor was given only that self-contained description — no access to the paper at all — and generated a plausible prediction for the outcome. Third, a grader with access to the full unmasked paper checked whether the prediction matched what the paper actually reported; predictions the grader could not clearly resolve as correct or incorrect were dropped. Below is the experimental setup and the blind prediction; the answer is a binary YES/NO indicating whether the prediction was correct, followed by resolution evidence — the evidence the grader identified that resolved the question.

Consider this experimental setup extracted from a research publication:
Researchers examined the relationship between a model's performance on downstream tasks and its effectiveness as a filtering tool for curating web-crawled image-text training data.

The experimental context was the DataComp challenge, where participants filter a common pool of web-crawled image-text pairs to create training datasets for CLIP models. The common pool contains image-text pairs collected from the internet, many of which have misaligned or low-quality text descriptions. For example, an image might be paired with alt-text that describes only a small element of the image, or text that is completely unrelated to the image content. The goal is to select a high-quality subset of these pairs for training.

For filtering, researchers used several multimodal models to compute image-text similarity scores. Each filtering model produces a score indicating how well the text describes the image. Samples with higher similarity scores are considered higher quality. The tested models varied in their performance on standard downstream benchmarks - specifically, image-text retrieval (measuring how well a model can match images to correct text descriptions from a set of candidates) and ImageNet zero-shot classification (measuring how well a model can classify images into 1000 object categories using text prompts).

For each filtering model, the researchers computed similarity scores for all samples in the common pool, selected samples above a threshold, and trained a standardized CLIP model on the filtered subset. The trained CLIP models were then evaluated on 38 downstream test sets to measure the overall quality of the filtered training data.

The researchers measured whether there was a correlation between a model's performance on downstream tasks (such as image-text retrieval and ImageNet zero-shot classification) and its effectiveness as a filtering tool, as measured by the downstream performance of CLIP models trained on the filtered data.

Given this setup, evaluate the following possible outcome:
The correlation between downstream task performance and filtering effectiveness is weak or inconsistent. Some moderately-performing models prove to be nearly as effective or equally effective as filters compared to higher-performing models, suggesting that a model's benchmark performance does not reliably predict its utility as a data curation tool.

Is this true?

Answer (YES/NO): YES